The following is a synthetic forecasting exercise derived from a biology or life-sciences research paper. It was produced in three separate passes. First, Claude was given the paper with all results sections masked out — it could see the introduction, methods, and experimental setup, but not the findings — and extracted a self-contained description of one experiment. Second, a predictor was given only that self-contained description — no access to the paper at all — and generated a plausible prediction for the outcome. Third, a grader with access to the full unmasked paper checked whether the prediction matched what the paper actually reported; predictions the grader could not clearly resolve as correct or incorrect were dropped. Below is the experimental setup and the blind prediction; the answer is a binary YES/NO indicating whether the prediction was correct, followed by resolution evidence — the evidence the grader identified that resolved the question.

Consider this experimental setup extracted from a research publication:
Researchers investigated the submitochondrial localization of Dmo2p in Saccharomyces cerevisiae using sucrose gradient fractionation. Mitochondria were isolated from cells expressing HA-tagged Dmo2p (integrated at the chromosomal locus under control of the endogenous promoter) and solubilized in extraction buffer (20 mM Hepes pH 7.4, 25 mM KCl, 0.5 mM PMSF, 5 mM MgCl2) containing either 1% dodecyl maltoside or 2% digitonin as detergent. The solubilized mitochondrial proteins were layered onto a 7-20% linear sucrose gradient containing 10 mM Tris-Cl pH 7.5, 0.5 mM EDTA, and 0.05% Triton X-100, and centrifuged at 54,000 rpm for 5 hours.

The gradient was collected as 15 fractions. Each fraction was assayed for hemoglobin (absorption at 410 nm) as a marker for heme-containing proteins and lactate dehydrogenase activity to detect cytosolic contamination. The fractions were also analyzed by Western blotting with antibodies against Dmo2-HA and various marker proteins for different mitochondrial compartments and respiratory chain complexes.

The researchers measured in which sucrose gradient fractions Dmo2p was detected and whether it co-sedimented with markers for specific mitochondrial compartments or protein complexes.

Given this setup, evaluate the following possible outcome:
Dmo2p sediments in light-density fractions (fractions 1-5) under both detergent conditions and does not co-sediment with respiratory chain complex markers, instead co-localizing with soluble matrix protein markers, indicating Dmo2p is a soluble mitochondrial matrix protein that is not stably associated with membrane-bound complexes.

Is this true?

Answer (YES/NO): NO